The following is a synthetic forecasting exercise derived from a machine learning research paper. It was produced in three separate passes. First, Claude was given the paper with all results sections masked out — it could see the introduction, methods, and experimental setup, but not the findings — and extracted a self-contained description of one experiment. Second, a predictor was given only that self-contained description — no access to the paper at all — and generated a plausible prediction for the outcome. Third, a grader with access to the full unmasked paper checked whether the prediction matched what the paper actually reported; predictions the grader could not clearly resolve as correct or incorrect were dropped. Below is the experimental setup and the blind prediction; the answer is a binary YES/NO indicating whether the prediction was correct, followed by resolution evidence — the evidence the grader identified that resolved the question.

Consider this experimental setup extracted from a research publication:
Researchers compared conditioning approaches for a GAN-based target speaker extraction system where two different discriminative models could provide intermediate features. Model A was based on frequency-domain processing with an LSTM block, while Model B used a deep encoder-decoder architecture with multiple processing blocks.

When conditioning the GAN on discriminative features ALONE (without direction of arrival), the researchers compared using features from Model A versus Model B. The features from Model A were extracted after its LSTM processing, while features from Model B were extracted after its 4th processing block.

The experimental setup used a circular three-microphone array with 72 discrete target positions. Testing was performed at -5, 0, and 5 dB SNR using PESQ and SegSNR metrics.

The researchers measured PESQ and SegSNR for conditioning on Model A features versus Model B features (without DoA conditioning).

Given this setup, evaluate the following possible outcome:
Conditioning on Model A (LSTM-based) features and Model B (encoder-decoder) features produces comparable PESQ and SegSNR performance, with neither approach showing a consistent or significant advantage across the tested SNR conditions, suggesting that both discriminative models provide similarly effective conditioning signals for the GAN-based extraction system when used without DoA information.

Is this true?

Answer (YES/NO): NO